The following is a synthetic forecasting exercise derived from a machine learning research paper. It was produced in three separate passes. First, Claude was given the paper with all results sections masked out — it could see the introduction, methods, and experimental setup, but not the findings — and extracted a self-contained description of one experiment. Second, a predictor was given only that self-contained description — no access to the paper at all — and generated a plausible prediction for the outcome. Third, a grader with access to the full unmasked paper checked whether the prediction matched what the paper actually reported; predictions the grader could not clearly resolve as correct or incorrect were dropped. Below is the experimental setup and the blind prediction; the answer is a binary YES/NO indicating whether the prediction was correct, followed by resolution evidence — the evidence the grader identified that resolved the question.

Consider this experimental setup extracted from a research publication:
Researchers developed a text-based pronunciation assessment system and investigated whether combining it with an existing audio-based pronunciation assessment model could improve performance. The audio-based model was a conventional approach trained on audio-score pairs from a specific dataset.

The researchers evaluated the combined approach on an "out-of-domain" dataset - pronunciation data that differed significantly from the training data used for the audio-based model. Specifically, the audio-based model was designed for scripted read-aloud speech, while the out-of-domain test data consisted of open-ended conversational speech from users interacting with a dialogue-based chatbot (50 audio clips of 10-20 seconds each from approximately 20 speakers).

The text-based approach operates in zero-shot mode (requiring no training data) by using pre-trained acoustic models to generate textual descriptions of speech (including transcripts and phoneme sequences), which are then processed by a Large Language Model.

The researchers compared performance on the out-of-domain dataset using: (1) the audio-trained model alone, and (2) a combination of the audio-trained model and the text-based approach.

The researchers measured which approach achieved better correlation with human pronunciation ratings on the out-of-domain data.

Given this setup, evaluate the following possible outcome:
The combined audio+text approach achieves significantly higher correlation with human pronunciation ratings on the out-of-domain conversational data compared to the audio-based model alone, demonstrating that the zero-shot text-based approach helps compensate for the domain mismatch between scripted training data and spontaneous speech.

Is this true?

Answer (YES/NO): YES